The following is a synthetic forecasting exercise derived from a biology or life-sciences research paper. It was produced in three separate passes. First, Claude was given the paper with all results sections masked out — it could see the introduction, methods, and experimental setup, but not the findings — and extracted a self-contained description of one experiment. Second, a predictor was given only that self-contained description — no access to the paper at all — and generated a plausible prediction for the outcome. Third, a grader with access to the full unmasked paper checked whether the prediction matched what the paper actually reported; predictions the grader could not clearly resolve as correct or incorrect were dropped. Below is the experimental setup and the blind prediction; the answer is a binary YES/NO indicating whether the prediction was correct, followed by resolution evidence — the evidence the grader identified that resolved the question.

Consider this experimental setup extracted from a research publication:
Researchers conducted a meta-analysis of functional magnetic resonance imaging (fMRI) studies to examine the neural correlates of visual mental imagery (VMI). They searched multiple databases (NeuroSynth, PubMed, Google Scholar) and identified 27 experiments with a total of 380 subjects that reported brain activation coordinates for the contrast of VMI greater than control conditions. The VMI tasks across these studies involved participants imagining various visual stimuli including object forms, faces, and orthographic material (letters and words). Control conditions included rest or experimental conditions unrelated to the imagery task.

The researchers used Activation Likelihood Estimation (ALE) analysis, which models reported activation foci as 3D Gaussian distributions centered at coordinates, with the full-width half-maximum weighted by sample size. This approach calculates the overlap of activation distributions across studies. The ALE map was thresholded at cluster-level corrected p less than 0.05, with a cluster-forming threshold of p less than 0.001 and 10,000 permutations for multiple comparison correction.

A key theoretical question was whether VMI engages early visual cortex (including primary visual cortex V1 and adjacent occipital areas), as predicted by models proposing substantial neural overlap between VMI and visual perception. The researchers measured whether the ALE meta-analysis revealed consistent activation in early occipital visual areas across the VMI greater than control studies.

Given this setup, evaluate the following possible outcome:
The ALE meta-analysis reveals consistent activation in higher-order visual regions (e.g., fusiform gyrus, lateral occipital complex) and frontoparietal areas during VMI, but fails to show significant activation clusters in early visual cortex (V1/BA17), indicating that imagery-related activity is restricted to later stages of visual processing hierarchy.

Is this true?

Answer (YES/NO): YES